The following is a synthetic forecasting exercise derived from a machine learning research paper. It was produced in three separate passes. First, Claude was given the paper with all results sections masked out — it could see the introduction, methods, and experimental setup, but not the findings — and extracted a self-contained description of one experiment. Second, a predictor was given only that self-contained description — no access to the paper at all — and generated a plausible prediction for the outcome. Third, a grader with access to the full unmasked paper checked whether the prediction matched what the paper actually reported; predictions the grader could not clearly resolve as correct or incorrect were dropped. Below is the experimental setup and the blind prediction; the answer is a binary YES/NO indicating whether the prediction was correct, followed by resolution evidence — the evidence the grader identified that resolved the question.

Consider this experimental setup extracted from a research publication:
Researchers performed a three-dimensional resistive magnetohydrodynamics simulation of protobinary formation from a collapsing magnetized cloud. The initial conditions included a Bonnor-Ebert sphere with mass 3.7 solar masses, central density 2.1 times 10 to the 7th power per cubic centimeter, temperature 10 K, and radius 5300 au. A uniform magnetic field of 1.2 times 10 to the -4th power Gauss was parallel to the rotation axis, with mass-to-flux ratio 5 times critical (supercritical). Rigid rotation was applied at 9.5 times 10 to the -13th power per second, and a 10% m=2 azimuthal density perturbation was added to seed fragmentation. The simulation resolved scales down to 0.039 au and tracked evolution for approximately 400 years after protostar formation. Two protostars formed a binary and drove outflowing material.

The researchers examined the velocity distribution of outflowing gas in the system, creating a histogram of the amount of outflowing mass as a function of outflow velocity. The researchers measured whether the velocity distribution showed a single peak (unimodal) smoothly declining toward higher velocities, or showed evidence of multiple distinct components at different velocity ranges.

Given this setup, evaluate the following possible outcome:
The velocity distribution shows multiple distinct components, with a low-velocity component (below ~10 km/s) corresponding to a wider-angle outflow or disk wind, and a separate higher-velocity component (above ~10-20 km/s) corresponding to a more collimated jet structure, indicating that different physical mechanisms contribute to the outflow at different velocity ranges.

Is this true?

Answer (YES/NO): YES